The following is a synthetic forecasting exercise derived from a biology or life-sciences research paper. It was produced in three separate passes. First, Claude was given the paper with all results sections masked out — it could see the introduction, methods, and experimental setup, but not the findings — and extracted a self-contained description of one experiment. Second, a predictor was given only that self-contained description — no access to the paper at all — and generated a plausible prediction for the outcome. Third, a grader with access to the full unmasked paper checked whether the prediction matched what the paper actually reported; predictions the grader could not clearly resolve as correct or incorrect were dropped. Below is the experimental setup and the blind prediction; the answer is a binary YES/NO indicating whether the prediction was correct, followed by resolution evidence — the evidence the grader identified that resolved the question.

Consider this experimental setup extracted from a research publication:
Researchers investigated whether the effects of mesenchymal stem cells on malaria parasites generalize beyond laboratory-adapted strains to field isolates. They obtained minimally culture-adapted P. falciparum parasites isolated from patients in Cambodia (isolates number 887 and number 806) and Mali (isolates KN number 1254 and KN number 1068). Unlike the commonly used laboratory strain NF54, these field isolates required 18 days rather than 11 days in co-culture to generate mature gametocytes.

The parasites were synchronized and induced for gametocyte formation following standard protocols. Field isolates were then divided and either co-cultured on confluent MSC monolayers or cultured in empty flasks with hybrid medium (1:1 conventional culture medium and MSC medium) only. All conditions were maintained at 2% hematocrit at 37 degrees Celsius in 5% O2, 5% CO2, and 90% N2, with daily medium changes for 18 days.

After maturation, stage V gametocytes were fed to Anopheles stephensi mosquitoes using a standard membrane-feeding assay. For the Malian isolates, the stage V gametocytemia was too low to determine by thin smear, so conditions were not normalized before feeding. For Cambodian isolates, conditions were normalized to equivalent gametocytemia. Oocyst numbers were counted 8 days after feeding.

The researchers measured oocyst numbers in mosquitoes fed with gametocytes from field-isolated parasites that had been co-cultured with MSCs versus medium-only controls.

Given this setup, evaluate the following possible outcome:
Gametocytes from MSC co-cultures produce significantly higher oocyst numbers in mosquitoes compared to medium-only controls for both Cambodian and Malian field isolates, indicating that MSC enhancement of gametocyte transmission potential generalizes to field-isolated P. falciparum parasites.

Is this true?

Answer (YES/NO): NO